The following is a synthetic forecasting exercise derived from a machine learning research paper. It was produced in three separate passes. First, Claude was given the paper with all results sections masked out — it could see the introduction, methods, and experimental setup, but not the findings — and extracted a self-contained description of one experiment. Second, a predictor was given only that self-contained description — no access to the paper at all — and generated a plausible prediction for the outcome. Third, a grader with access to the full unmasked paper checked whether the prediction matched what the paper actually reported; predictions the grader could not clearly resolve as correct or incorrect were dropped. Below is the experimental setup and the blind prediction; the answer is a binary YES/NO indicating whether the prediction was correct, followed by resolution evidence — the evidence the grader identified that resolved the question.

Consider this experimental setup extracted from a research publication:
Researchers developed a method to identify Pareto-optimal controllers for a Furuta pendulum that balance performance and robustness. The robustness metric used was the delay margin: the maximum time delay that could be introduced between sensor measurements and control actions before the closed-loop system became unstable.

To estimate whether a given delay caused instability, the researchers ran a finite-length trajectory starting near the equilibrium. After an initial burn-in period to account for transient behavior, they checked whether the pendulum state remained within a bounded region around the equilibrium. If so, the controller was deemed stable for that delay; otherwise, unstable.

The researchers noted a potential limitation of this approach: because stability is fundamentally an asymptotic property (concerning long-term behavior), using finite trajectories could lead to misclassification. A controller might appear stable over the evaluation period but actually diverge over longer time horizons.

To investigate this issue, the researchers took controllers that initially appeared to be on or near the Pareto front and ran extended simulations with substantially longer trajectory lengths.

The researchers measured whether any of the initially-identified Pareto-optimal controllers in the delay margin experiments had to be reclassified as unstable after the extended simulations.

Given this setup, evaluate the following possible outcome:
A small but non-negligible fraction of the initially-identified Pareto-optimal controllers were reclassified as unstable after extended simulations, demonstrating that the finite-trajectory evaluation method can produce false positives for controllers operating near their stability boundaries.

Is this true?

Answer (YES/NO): YES